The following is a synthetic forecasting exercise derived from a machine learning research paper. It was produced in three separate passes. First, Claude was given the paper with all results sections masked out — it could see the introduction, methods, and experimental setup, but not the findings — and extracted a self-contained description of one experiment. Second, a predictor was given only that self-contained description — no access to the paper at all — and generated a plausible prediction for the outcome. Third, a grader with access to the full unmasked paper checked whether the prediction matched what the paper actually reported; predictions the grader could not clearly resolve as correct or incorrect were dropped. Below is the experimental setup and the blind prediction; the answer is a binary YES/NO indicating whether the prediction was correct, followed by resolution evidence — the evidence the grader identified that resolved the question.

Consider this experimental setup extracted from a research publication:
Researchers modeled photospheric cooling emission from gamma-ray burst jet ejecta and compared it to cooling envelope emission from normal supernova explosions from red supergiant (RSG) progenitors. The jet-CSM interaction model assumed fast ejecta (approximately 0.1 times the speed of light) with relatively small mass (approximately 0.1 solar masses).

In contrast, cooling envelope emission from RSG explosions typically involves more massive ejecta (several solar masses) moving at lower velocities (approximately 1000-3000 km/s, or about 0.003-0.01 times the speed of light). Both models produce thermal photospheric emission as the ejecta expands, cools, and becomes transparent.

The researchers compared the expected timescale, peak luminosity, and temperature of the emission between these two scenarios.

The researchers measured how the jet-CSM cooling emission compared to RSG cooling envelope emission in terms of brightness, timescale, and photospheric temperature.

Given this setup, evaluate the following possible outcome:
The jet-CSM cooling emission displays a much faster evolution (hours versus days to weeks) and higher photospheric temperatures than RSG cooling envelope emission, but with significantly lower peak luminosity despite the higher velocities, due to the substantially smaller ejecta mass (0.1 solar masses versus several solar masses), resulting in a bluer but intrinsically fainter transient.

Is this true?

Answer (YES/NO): NO